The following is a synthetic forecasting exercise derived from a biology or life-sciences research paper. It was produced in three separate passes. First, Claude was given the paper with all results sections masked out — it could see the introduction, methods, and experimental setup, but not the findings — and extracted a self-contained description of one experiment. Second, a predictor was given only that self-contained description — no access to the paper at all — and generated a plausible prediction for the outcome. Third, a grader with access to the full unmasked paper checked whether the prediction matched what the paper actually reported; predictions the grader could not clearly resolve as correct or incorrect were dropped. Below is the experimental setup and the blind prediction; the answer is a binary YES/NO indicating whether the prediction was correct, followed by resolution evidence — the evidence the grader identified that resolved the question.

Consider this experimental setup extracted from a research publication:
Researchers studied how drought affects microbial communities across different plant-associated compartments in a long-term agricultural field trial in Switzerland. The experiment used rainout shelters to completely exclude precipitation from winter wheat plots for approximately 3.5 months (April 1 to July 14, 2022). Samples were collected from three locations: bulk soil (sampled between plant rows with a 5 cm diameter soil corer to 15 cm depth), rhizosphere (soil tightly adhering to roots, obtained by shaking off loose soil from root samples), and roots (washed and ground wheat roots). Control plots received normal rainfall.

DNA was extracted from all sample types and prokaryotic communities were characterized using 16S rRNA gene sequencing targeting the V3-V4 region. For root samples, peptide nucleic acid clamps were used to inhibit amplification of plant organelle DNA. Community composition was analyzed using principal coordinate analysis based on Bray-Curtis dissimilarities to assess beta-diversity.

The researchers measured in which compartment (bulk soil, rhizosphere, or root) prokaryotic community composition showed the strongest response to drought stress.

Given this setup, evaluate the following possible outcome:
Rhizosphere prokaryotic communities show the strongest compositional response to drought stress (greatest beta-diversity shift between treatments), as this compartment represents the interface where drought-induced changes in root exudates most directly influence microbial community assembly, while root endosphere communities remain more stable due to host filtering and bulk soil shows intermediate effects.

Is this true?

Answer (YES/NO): NO